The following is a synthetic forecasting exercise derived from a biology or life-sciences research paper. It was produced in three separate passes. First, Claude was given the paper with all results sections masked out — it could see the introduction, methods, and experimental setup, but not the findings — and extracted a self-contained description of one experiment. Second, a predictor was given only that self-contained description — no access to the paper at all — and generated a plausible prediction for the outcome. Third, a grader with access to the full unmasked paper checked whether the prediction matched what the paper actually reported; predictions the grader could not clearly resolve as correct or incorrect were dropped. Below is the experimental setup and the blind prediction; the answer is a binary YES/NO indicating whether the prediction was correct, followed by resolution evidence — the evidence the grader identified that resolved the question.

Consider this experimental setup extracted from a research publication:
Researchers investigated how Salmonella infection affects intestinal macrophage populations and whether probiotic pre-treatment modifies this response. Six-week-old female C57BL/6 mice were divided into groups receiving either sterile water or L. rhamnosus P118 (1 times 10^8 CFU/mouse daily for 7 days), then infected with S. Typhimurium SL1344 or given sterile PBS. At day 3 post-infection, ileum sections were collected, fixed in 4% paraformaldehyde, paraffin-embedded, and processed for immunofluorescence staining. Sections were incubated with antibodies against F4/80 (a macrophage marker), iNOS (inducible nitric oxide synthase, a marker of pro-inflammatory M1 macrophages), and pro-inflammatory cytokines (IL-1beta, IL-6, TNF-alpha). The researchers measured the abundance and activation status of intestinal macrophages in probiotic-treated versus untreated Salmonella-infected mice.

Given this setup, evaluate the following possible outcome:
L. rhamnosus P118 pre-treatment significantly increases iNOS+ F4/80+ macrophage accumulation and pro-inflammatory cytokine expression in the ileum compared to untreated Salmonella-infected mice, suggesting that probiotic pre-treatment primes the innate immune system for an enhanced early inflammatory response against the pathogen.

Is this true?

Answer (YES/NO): NO